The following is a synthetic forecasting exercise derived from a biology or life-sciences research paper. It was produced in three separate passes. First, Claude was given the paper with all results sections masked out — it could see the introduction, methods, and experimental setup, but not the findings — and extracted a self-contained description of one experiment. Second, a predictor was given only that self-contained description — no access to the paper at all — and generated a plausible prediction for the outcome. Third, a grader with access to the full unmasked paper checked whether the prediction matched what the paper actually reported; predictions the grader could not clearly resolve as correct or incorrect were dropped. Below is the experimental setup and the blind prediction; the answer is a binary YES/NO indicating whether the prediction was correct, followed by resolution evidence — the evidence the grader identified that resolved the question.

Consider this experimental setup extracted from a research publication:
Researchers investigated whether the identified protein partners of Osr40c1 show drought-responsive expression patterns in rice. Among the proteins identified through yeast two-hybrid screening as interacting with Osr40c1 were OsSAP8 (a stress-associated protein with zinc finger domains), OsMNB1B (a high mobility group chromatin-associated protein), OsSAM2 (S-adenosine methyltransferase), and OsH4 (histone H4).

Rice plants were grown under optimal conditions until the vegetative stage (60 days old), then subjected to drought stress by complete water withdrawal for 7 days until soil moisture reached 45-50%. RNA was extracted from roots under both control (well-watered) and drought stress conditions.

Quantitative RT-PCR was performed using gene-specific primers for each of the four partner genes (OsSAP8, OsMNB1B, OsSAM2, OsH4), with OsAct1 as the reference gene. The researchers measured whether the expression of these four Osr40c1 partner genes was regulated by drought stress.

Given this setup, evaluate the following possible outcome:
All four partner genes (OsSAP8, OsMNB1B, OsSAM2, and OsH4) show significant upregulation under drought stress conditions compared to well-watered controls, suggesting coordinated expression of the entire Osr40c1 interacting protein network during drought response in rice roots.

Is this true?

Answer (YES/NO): NO